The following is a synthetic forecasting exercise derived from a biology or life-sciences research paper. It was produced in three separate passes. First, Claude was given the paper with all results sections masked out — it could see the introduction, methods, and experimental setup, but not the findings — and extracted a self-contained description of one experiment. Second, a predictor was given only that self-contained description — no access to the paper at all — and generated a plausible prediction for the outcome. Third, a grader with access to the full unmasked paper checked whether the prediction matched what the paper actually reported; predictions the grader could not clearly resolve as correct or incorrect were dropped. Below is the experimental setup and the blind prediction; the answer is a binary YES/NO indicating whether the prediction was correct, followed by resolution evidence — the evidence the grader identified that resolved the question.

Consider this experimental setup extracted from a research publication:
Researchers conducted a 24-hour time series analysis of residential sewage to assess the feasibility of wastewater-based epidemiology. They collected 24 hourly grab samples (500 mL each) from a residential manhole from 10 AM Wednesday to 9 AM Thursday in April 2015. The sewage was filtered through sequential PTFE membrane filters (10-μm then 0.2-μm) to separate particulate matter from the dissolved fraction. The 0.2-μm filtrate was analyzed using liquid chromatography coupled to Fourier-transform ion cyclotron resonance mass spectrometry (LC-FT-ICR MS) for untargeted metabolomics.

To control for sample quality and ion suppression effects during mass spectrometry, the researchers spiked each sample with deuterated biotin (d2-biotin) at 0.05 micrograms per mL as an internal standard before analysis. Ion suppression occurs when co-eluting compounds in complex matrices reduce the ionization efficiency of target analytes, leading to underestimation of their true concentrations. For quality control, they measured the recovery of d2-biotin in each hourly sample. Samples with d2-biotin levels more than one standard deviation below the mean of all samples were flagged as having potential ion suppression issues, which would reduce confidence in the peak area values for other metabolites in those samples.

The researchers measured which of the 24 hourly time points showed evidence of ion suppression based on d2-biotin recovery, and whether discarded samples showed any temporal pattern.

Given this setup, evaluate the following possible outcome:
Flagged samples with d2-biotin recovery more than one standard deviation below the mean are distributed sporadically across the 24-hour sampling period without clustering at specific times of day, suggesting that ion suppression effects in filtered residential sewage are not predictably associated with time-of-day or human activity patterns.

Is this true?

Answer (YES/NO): NO